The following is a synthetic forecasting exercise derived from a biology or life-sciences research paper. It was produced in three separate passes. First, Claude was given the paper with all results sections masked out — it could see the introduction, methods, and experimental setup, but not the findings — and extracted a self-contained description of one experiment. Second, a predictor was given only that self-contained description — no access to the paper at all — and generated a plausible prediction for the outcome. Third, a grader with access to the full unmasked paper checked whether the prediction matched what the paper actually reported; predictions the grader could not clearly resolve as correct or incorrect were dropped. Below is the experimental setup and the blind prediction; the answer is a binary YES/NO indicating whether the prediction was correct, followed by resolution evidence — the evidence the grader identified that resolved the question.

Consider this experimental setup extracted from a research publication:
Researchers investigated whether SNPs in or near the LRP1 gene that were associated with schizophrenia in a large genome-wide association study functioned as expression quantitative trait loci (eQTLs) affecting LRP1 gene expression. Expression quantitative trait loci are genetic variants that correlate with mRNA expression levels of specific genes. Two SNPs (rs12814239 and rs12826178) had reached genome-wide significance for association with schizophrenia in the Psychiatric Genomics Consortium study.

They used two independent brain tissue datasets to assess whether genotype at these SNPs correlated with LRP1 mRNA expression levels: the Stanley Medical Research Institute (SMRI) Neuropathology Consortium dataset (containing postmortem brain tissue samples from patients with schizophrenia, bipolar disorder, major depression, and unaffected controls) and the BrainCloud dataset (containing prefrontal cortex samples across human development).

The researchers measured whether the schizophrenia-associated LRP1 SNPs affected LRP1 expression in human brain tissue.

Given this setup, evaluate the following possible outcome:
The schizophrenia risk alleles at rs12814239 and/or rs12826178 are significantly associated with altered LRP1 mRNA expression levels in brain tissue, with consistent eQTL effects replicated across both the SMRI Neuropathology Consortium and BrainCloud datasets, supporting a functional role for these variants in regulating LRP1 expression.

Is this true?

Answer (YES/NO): NO